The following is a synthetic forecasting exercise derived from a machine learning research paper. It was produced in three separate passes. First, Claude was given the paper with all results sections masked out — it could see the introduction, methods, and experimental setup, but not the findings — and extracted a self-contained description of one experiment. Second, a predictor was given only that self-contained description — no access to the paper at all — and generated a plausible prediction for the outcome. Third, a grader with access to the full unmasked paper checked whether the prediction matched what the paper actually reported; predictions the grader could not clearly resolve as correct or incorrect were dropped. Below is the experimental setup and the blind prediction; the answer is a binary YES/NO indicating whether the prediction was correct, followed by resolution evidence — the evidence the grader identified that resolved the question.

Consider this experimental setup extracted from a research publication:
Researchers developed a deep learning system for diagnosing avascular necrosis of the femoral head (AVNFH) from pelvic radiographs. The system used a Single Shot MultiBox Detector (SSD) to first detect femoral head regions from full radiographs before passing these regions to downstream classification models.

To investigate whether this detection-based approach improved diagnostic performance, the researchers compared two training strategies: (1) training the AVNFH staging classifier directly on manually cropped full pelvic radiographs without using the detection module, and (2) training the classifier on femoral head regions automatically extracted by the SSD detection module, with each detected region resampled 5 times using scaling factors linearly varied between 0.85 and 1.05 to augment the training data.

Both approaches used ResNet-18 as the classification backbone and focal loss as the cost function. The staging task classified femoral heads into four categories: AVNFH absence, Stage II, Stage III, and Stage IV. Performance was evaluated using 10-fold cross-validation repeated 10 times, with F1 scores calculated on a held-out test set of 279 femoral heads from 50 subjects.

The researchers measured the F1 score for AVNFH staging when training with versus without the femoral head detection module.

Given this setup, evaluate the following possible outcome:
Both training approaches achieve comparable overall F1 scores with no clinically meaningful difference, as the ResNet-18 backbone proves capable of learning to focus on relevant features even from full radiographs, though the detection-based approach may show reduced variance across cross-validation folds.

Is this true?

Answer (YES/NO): NO